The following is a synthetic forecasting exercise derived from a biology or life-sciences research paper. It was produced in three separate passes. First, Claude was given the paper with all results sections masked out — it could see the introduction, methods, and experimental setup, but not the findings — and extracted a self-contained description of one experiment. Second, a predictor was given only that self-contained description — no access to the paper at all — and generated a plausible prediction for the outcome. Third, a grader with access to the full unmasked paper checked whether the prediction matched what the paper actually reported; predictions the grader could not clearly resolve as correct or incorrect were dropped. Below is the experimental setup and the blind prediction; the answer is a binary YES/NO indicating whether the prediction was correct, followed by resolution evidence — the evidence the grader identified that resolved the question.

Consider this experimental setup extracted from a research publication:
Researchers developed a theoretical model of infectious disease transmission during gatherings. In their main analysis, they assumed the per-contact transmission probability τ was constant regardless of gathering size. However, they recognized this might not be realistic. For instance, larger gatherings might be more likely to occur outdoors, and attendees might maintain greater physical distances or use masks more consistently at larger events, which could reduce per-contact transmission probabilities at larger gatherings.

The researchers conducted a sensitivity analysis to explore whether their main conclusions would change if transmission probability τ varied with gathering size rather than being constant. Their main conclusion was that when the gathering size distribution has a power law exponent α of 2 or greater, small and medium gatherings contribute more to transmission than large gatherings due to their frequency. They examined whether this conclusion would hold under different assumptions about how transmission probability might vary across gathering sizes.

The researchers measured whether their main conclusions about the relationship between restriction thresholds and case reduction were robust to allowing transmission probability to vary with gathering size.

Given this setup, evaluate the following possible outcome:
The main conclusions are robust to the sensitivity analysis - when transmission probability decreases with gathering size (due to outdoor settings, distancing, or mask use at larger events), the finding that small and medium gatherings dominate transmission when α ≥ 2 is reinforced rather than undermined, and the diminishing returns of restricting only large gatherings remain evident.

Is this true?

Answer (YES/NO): YES